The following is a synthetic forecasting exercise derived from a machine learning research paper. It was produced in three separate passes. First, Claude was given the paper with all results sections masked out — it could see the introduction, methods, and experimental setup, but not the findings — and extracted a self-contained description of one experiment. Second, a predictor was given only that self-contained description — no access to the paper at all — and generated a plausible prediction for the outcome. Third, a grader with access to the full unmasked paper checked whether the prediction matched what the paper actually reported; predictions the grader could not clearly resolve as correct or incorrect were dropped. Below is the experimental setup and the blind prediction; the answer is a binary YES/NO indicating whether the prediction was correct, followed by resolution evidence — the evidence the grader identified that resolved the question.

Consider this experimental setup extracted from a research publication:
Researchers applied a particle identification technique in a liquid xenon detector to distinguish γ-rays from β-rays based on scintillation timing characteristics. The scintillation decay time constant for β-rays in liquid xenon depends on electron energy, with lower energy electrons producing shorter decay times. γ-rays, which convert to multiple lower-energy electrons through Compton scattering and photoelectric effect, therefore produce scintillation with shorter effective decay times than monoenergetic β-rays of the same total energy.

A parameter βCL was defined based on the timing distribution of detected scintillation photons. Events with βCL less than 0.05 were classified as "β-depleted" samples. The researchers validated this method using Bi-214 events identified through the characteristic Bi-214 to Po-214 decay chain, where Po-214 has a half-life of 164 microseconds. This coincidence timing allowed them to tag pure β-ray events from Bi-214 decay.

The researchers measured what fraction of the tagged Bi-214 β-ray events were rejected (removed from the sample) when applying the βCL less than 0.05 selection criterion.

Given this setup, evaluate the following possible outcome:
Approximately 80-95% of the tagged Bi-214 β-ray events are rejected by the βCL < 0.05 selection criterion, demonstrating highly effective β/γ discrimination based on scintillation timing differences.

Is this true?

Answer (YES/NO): YES